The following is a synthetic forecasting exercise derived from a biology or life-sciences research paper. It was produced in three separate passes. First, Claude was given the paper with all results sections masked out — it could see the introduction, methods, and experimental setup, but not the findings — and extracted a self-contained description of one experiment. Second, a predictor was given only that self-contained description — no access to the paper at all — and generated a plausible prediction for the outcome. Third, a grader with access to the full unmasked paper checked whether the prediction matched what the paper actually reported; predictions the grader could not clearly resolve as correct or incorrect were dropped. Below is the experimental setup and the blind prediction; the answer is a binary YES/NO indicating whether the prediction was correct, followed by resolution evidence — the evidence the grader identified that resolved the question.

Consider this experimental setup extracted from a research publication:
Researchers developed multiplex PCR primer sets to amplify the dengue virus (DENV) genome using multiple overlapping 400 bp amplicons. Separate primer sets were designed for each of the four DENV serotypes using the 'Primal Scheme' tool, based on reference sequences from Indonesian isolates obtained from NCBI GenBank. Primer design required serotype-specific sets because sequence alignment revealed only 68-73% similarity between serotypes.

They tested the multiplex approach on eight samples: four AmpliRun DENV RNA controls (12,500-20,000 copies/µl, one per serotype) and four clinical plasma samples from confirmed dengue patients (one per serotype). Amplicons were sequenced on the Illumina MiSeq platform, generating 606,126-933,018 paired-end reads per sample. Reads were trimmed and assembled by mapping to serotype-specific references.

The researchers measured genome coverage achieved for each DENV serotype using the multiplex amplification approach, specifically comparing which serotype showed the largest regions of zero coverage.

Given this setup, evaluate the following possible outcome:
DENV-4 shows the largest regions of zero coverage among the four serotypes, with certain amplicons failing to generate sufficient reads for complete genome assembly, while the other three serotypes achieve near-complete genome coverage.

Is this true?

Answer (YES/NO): YES